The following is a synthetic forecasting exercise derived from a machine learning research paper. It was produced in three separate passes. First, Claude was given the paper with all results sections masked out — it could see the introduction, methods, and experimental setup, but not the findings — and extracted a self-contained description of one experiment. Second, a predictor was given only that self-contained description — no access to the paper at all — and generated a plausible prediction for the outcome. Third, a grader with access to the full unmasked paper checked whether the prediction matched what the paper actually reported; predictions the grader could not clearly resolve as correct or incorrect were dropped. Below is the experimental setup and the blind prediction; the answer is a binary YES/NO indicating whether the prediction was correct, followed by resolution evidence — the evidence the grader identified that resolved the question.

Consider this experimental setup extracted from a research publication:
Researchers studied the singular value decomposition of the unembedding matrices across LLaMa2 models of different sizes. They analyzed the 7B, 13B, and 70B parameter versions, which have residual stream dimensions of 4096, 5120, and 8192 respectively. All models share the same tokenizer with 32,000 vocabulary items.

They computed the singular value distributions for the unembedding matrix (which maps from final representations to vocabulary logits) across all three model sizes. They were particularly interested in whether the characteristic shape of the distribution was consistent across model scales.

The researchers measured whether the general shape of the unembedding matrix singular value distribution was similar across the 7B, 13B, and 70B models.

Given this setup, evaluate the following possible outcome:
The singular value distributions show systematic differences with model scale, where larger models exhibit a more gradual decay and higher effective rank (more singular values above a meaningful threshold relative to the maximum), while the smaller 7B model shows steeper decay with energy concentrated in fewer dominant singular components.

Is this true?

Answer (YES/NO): NO